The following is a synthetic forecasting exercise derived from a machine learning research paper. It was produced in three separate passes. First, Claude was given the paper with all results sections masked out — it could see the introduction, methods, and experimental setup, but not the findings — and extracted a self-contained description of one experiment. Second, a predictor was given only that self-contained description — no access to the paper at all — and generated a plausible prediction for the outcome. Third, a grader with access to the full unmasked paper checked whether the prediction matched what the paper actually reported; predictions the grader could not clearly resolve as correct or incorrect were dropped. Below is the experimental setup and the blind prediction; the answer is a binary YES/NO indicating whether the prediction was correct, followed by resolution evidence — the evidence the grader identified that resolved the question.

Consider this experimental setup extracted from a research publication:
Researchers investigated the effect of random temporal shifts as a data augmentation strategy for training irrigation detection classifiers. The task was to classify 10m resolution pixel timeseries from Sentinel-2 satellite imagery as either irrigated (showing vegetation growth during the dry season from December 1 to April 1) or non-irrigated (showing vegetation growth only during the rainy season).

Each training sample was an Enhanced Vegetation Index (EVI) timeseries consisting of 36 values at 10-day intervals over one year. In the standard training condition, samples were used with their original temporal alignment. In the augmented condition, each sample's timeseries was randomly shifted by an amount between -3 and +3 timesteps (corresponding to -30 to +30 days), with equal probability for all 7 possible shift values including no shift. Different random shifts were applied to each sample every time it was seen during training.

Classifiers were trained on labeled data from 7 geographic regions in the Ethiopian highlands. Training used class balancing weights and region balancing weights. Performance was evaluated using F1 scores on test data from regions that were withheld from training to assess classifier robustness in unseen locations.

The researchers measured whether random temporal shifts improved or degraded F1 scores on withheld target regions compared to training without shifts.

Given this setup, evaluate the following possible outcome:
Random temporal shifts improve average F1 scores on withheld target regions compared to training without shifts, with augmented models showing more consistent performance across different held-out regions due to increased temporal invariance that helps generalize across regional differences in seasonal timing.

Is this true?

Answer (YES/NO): YES